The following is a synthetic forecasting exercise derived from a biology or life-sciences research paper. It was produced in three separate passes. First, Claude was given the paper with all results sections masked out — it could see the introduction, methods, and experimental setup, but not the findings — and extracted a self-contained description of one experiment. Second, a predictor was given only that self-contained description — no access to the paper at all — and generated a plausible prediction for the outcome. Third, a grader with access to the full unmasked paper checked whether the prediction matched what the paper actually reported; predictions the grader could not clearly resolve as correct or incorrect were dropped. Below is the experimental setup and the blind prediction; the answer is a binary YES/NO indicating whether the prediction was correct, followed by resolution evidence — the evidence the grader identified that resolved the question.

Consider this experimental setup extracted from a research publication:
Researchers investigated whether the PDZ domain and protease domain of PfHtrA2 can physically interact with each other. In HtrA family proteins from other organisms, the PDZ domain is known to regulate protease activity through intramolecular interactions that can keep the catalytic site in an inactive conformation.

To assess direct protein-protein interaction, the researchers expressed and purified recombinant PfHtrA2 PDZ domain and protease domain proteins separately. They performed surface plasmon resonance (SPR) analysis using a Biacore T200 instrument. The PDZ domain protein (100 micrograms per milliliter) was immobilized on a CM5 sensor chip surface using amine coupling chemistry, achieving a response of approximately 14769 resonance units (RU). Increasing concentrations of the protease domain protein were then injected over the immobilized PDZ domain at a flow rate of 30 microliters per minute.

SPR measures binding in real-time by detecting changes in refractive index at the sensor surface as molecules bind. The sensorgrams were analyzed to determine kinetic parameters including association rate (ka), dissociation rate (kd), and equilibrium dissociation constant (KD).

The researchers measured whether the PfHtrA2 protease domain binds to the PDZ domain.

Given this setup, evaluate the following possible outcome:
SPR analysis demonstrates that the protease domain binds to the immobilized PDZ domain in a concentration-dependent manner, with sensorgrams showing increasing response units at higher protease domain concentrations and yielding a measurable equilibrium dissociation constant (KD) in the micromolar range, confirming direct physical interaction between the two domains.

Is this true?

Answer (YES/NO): YES